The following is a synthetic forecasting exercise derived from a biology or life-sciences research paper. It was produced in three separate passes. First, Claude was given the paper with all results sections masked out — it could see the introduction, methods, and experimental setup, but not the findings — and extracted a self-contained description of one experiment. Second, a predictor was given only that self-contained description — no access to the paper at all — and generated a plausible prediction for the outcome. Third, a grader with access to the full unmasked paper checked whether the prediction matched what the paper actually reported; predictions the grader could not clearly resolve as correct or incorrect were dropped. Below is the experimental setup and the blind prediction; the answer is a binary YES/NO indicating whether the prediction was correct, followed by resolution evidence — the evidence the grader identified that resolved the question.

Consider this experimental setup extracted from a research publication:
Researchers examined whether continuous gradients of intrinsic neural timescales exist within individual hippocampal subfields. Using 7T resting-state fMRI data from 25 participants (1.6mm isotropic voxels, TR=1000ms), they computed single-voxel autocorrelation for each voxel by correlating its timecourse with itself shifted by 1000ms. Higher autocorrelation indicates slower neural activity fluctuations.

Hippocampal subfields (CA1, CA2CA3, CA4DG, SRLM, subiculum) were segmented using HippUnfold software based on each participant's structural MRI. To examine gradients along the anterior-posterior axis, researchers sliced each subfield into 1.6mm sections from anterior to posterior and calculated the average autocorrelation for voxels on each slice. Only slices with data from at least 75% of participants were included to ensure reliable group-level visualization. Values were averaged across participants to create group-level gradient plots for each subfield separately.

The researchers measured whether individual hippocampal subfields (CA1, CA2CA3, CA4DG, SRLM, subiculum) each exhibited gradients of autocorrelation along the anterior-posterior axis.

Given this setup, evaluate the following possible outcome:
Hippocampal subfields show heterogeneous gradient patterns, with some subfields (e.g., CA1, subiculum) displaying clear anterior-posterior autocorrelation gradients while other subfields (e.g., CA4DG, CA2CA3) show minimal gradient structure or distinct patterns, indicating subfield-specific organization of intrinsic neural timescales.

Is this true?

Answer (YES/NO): NO